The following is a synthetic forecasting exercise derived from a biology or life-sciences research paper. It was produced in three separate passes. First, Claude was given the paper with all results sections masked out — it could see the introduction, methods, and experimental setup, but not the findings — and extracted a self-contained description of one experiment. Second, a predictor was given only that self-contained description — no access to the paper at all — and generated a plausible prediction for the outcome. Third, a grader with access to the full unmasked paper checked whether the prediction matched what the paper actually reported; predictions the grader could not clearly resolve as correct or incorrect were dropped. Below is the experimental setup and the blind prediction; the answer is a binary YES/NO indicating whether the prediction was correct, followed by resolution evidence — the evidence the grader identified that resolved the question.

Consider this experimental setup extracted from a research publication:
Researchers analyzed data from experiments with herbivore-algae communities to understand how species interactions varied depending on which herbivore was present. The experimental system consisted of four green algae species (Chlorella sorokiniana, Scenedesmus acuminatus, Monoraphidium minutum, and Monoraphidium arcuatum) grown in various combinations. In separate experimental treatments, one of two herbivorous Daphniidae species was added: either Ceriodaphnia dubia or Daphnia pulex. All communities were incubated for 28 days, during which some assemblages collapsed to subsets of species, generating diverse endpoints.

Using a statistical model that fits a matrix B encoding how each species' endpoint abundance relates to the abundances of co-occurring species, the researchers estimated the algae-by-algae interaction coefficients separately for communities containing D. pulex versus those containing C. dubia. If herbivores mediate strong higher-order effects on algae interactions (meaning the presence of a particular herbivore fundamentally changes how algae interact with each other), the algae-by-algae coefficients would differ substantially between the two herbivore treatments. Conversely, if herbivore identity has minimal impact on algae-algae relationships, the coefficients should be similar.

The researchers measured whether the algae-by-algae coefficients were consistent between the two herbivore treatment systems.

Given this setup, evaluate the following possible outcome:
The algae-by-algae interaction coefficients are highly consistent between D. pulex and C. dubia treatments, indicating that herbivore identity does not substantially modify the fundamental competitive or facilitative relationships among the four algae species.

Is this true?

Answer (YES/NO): YES